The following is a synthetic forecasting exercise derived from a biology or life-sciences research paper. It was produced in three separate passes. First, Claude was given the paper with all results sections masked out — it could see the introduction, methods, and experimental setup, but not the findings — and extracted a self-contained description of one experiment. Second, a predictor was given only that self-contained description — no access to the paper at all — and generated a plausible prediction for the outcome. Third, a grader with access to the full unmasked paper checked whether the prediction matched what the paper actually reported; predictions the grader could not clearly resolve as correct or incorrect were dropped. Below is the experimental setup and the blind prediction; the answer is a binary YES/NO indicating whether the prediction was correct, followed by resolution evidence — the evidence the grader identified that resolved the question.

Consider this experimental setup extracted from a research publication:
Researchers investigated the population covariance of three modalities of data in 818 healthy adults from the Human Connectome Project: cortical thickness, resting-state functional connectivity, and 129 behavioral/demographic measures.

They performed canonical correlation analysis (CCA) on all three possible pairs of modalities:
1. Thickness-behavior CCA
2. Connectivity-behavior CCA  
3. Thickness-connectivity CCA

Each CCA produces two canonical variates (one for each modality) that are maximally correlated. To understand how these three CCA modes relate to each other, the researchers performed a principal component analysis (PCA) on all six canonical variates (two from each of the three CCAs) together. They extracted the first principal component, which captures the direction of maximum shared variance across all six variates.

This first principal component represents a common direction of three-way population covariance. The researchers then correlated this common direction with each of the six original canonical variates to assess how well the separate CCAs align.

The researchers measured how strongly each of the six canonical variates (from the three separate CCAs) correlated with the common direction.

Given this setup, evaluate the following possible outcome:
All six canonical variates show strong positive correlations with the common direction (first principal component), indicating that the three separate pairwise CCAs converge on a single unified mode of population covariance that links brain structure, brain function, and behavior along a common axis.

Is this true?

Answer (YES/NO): YES